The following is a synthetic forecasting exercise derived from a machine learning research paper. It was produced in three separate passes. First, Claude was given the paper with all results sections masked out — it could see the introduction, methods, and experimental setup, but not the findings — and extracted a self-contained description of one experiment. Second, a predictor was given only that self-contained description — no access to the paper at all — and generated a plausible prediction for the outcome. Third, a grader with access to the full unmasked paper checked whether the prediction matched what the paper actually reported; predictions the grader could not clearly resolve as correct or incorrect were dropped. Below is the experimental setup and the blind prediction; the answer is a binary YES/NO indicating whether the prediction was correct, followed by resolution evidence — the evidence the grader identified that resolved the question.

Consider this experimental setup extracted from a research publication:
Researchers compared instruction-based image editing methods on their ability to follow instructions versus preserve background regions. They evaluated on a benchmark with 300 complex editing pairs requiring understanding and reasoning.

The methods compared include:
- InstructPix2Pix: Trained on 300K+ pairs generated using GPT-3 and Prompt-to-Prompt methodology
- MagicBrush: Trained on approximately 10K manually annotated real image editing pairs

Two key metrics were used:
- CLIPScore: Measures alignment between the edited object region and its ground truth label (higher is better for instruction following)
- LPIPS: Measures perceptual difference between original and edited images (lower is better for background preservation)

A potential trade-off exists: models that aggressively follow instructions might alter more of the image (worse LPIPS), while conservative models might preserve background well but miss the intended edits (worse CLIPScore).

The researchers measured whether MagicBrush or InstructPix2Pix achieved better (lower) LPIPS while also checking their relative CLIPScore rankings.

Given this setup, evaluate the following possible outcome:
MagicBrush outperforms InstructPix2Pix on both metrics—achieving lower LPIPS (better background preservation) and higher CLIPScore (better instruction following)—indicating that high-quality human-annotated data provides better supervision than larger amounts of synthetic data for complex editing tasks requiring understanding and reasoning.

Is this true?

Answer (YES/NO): YES